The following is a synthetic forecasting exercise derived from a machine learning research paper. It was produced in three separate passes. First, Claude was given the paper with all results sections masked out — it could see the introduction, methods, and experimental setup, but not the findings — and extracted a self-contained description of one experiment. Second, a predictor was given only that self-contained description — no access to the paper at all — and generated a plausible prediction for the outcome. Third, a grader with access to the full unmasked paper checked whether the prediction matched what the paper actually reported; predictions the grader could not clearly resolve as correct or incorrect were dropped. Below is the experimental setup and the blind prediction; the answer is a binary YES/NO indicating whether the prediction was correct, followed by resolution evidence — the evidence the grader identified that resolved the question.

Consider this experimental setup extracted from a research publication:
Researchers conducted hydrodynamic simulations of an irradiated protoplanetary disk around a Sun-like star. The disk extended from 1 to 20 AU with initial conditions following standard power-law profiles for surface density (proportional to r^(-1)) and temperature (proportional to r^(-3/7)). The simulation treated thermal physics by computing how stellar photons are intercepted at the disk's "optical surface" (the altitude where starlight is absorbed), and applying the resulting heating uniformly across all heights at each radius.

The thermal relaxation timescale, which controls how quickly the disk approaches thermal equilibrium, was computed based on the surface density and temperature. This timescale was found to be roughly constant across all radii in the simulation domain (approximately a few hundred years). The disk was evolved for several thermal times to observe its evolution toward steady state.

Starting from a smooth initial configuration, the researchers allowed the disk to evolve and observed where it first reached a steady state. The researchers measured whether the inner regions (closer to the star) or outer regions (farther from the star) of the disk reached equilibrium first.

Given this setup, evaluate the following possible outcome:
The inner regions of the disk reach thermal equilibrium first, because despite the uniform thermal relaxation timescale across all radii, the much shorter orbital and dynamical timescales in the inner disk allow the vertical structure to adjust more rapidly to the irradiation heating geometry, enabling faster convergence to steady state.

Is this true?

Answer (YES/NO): YES